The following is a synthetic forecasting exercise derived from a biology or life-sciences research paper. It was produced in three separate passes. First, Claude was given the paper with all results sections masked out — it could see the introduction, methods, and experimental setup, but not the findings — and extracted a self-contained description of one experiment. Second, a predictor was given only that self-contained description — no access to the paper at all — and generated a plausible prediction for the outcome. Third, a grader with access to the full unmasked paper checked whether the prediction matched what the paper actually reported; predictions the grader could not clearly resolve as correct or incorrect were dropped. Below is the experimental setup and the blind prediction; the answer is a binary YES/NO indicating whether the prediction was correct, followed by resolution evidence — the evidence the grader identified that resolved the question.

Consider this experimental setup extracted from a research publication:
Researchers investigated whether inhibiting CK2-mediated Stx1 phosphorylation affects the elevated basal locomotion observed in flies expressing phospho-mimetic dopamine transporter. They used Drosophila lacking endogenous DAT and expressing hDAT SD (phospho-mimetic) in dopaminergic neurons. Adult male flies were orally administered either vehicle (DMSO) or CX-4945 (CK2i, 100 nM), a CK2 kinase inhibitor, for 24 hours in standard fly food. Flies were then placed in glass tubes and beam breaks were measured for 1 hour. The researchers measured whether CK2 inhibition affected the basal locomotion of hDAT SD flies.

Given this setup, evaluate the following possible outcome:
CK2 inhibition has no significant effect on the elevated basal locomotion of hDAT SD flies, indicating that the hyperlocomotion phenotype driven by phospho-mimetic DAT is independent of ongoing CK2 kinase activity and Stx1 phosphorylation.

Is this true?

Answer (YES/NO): NO